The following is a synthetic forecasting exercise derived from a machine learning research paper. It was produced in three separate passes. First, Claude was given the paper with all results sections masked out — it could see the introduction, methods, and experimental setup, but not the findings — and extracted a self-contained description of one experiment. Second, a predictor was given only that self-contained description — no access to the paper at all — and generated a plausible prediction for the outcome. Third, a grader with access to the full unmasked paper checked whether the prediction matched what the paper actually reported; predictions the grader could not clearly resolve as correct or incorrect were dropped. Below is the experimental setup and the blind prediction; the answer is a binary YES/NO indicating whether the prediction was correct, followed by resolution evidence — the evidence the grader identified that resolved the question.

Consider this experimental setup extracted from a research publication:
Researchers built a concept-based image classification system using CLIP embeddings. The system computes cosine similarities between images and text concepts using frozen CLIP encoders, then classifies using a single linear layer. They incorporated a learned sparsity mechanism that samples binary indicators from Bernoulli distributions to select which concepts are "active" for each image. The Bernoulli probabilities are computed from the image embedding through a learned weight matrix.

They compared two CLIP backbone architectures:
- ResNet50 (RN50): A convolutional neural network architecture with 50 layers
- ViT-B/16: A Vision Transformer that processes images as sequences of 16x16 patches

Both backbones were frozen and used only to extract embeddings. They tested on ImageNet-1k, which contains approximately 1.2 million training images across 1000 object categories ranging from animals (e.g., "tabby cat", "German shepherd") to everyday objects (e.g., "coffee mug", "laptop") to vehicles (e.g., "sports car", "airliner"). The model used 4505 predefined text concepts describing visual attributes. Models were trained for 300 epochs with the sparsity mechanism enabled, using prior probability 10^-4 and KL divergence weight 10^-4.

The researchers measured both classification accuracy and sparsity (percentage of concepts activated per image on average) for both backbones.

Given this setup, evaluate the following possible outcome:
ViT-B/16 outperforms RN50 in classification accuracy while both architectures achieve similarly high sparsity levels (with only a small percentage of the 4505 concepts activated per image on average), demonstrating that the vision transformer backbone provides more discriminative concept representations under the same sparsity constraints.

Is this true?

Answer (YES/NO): YES